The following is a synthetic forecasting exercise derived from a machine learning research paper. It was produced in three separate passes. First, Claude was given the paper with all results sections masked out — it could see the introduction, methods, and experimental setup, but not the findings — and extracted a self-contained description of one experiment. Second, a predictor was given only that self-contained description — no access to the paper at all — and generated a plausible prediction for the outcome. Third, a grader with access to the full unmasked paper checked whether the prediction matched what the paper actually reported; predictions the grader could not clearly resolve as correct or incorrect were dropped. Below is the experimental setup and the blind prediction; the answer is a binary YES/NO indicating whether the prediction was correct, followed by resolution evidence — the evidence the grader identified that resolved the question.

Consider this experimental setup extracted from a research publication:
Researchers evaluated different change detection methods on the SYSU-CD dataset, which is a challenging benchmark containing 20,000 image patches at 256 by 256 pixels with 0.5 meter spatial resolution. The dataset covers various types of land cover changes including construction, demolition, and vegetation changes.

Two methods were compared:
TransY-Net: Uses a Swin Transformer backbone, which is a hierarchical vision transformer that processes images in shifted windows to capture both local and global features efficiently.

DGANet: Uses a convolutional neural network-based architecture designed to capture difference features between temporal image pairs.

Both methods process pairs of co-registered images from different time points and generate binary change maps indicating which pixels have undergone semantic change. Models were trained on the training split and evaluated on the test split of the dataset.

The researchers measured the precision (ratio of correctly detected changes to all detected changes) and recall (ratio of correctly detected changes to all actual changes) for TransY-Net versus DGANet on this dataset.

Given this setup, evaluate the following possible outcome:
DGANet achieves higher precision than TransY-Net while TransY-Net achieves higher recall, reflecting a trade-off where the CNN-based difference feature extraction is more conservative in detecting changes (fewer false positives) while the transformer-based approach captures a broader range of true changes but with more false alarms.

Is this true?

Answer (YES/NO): NO